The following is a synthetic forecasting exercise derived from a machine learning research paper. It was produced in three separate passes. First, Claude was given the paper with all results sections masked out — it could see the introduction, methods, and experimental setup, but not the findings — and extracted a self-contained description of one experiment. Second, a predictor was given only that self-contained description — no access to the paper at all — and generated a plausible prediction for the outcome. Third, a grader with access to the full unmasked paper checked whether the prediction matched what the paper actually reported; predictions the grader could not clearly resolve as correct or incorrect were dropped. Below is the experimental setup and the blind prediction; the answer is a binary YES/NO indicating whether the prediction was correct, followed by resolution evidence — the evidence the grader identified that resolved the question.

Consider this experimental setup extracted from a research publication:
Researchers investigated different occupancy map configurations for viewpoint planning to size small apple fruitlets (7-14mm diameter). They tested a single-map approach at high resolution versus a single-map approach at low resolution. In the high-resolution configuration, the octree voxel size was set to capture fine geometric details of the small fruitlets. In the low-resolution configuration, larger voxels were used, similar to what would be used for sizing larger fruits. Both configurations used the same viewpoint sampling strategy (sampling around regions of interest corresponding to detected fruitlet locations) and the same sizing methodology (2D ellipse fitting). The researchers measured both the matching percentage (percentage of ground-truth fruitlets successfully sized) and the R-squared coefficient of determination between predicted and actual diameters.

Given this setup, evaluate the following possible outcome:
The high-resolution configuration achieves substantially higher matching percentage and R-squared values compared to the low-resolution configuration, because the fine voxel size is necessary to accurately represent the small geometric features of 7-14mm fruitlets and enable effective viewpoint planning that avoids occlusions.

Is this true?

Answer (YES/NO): NO